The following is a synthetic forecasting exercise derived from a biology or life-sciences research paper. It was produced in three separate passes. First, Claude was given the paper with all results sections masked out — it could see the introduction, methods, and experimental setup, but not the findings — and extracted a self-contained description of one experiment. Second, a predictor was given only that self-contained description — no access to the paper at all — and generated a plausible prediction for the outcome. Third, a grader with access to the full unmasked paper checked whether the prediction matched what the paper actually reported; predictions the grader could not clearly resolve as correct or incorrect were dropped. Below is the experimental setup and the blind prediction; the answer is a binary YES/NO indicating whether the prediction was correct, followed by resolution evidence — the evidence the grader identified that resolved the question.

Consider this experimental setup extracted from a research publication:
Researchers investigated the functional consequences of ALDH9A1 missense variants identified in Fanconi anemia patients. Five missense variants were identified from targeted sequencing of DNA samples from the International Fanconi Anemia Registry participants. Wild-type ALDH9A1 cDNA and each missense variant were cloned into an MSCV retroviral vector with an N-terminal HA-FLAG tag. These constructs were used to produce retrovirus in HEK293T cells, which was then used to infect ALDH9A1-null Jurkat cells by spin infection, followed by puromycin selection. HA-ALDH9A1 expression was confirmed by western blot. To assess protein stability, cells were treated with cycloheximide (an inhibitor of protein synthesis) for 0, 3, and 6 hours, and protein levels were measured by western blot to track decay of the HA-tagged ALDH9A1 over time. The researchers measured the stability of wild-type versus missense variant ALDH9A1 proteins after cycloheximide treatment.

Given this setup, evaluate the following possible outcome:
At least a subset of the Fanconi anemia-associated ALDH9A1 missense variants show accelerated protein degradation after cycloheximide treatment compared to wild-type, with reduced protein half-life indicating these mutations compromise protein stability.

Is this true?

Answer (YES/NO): YES